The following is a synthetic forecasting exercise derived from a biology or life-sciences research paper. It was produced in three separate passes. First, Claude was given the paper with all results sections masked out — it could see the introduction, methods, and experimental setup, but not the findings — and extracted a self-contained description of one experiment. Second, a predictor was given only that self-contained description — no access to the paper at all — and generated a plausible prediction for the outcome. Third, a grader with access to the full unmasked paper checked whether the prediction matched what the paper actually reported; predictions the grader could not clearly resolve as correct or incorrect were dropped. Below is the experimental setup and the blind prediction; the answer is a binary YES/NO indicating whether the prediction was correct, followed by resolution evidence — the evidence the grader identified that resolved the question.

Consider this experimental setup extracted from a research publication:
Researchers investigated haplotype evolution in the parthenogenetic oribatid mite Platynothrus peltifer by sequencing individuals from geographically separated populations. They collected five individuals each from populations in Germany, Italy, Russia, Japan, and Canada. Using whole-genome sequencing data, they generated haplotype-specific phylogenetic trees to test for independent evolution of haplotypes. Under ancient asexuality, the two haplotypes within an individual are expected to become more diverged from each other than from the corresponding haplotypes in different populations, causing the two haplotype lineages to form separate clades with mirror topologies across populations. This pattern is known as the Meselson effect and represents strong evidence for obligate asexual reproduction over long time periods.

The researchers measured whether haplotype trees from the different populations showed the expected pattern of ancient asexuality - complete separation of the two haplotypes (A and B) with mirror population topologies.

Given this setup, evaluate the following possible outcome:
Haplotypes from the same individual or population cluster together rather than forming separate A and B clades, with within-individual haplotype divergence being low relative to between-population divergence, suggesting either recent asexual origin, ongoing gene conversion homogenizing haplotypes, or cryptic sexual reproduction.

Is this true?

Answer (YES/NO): NO